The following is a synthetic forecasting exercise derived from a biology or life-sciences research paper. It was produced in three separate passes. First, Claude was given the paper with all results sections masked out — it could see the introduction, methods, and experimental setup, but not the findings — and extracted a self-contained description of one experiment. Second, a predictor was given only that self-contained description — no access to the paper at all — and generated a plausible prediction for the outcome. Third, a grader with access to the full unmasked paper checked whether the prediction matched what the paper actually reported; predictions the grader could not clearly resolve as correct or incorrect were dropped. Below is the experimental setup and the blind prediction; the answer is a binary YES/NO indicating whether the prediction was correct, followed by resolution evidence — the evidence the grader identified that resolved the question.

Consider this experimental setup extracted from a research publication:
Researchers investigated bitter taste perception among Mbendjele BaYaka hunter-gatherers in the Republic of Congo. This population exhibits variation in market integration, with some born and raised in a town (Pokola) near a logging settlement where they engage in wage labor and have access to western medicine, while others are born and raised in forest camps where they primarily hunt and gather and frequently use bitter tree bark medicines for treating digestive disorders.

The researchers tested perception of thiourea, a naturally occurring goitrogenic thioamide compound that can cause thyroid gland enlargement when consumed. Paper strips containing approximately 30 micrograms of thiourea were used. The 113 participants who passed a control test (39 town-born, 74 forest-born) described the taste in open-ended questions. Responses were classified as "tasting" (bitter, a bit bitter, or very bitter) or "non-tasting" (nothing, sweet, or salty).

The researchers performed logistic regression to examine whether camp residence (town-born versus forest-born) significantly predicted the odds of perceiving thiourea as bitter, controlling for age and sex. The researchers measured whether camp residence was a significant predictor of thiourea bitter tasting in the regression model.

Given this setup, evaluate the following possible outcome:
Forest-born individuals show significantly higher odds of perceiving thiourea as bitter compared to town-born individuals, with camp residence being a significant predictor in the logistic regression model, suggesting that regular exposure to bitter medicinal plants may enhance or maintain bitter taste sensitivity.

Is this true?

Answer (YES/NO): NO